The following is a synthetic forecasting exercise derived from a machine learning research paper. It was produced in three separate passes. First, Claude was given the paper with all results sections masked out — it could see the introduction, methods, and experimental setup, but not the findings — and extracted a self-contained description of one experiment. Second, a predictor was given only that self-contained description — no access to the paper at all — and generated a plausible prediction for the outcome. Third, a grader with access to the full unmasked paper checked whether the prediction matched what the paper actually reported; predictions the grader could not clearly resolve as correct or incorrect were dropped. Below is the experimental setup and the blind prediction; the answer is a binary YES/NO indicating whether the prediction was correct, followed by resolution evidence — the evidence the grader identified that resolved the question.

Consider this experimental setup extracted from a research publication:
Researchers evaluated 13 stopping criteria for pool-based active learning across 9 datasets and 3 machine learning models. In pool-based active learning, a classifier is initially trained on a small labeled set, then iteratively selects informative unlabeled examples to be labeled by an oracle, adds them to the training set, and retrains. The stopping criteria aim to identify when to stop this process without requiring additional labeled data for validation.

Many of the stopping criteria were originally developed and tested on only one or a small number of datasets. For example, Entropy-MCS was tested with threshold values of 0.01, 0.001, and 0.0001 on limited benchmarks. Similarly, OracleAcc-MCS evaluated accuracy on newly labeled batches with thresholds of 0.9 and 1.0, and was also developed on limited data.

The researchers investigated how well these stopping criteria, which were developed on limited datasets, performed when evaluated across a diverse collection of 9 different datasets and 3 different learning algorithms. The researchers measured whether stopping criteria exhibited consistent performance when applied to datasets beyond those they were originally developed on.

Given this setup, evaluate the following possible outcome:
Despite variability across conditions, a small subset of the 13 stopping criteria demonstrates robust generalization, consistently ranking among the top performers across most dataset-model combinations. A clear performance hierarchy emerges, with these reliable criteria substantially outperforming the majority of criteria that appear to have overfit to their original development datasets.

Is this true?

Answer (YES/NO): YES